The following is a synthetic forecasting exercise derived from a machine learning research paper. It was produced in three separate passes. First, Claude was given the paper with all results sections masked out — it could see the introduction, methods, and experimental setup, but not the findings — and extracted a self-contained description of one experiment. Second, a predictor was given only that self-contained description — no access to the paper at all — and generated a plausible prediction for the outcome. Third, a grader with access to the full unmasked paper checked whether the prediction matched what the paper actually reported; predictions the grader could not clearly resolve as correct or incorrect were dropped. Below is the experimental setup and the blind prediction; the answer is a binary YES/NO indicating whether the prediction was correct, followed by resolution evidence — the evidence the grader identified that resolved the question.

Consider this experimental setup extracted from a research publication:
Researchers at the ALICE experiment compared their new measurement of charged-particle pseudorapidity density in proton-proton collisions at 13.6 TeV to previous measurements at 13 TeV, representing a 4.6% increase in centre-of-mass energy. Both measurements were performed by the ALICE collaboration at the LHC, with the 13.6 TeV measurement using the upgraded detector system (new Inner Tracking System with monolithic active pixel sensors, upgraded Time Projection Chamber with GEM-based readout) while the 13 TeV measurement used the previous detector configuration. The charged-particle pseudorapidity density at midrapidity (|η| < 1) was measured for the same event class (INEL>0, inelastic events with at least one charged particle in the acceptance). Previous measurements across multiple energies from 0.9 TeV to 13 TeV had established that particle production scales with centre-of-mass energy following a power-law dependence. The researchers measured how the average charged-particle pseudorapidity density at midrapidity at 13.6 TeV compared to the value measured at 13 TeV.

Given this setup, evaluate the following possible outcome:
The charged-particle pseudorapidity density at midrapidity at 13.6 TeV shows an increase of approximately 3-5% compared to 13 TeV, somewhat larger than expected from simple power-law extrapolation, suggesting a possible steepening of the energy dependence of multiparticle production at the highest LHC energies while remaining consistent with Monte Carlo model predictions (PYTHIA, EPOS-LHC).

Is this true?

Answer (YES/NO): NO